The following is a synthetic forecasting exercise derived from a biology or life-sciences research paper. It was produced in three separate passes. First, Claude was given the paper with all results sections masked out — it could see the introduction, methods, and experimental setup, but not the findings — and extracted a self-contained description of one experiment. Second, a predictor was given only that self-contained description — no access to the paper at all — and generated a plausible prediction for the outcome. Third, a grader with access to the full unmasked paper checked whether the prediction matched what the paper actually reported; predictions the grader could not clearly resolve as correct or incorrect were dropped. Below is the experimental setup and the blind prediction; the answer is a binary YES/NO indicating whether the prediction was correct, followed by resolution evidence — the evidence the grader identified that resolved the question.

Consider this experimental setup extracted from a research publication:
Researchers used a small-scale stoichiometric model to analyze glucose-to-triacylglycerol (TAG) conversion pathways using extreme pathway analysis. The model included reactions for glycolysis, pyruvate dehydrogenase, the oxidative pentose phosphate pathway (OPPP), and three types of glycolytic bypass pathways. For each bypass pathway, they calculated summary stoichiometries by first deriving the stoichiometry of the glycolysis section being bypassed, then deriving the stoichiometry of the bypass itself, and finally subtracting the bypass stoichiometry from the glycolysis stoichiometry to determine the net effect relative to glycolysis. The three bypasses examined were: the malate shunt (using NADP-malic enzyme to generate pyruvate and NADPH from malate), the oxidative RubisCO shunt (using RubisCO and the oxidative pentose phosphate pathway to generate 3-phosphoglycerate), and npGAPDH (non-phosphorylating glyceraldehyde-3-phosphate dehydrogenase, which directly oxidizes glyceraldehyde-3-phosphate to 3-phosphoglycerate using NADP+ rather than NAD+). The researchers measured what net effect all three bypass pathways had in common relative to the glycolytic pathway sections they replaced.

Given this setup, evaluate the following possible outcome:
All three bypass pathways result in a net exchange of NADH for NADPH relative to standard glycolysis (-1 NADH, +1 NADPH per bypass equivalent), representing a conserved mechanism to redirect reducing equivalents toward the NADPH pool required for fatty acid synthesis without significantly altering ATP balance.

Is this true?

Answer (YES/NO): NO